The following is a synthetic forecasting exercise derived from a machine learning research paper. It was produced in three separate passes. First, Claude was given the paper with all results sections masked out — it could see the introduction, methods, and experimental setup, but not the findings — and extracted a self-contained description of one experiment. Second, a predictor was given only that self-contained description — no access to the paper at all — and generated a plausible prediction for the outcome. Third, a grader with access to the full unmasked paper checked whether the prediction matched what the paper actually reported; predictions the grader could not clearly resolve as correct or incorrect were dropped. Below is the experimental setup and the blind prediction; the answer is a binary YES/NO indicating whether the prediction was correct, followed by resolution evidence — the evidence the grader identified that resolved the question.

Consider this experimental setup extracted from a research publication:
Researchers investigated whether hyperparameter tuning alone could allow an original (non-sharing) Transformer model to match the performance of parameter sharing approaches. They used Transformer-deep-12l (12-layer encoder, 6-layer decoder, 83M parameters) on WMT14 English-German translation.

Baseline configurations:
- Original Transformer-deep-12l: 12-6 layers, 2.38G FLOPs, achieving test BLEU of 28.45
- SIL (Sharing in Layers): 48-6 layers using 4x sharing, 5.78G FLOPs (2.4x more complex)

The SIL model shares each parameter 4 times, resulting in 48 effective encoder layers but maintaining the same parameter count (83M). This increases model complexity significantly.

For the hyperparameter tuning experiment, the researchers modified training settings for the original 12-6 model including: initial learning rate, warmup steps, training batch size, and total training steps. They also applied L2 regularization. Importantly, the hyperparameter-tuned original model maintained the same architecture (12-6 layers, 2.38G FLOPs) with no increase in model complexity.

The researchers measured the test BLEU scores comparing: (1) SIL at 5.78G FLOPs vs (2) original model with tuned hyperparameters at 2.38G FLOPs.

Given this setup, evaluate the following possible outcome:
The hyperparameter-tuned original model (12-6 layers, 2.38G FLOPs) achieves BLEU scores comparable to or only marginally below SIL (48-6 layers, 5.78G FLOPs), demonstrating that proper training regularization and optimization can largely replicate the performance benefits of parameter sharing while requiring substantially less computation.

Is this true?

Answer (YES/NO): YES